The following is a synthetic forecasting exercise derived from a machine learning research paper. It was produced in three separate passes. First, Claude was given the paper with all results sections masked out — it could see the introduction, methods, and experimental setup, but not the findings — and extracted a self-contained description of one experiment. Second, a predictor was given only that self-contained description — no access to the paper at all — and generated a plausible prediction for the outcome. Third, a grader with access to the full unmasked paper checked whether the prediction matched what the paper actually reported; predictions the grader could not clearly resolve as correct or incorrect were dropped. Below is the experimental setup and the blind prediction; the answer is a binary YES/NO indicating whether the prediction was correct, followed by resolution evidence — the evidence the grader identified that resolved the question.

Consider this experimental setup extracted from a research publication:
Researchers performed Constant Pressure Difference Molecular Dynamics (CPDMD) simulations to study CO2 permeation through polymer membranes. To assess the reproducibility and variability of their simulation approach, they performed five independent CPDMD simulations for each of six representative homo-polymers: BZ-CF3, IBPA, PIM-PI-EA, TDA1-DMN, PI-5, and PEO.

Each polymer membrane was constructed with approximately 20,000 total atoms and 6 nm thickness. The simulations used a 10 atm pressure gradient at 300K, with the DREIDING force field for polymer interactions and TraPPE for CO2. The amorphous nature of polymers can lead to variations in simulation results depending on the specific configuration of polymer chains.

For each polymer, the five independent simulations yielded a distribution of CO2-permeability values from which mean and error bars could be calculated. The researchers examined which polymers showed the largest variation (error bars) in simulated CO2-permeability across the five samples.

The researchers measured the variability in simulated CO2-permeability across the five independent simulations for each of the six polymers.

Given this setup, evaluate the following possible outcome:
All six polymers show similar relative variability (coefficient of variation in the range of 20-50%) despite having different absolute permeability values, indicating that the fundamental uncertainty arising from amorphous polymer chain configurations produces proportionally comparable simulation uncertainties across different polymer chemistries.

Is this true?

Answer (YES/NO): NO